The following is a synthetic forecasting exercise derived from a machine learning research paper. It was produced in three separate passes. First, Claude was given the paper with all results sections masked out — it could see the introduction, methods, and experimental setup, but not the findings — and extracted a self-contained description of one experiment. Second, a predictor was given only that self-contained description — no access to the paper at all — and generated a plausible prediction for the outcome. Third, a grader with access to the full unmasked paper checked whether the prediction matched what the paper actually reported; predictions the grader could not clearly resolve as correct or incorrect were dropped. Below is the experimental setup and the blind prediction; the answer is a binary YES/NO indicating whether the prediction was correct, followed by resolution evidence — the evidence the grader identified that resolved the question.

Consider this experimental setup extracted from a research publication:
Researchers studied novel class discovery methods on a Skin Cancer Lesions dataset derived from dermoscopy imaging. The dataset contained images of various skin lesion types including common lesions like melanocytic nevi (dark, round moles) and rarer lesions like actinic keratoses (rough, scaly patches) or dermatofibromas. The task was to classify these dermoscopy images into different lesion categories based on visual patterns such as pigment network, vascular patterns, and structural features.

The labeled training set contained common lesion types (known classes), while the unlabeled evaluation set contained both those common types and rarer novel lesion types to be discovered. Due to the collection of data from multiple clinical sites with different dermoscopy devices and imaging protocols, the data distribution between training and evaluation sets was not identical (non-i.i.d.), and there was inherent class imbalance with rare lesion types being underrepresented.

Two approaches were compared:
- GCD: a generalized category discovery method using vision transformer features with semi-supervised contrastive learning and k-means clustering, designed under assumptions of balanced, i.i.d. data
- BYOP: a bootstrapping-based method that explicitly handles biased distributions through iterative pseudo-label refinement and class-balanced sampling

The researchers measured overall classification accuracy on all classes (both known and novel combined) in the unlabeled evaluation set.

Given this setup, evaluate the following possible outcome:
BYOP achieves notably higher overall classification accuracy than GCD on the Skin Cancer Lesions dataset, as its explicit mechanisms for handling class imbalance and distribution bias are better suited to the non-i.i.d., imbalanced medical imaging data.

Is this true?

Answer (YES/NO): YES